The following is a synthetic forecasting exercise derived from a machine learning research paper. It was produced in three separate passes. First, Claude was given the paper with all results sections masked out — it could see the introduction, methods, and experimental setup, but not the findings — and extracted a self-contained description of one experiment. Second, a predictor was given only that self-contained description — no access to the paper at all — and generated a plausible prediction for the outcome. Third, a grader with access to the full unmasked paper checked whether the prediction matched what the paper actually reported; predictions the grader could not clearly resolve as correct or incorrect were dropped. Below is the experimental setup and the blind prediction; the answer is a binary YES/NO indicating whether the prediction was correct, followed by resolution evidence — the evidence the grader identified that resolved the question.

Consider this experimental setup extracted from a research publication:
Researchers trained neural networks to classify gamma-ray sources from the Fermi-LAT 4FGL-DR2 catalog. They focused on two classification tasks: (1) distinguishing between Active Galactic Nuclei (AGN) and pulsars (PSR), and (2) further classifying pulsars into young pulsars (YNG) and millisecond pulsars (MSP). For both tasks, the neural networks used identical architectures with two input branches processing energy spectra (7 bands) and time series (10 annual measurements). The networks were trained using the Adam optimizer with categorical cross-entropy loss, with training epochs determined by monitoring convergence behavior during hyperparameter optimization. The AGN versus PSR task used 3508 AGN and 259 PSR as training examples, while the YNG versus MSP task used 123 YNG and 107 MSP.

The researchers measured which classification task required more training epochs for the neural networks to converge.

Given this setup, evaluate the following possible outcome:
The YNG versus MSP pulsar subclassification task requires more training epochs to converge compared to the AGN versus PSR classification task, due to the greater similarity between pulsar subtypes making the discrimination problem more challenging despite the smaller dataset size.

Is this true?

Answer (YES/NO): YES